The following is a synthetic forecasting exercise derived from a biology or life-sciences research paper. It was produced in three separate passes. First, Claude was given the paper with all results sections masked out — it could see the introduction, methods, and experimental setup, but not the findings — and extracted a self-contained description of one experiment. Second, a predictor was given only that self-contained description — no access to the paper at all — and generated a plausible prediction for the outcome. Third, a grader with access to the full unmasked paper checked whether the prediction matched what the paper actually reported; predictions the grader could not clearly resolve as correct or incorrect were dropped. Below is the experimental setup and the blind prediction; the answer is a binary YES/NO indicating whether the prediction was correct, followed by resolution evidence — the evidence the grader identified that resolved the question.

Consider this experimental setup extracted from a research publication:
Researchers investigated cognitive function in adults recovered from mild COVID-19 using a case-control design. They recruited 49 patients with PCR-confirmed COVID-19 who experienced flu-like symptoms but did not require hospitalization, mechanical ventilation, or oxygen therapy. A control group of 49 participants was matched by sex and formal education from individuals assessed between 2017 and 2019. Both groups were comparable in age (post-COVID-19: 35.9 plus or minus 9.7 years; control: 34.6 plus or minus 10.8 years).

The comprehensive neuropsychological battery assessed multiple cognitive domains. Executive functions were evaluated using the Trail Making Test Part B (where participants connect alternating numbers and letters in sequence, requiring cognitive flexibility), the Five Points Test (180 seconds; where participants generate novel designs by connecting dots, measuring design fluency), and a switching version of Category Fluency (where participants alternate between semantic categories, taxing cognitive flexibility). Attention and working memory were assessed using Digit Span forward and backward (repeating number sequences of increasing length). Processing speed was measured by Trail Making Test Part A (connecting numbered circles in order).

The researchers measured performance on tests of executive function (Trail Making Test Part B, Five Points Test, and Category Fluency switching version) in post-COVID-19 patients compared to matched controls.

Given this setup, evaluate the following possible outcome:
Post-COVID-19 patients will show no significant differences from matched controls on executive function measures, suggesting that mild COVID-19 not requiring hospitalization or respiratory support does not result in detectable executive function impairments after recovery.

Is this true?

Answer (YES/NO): YES